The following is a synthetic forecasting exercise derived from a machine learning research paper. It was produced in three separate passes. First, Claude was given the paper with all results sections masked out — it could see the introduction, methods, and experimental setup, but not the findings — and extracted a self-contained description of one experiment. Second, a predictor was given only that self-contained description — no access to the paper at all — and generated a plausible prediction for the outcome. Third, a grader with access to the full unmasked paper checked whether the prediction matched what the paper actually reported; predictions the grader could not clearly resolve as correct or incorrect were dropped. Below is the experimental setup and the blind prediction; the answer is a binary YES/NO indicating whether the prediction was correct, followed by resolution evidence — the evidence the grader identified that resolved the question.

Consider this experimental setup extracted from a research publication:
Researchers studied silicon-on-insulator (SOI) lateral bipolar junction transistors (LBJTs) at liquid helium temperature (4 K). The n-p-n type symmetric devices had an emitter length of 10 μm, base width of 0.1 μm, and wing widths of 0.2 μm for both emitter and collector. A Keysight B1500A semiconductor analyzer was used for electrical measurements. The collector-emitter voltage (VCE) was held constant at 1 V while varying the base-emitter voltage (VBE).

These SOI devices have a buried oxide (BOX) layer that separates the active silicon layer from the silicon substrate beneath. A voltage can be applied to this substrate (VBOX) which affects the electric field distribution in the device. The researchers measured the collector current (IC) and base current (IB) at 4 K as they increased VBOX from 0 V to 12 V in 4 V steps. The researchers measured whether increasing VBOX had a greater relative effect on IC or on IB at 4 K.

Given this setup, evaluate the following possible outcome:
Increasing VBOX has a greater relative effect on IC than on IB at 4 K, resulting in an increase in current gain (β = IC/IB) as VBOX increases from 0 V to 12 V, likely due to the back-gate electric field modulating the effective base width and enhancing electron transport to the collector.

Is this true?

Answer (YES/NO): YES